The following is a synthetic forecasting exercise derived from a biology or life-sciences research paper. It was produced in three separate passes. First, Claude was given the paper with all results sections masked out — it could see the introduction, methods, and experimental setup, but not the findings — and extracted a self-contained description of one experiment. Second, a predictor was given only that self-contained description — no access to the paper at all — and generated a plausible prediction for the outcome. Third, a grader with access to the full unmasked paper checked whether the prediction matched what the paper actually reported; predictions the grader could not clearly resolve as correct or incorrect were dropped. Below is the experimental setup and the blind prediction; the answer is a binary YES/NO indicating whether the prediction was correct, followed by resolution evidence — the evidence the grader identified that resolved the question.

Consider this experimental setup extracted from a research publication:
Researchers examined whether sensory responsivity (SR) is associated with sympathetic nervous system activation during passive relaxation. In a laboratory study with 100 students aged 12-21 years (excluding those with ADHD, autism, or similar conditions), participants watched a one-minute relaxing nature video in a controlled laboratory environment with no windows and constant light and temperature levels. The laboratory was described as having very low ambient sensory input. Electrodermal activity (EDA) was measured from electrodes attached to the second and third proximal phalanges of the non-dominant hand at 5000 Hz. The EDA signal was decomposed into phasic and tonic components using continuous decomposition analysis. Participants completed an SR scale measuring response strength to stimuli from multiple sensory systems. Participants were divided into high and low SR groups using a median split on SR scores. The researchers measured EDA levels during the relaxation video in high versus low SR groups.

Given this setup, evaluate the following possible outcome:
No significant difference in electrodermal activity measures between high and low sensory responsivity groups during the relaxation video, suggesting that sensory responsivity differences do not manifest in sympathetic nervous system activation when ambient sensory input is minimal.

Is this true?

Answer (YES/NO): NO